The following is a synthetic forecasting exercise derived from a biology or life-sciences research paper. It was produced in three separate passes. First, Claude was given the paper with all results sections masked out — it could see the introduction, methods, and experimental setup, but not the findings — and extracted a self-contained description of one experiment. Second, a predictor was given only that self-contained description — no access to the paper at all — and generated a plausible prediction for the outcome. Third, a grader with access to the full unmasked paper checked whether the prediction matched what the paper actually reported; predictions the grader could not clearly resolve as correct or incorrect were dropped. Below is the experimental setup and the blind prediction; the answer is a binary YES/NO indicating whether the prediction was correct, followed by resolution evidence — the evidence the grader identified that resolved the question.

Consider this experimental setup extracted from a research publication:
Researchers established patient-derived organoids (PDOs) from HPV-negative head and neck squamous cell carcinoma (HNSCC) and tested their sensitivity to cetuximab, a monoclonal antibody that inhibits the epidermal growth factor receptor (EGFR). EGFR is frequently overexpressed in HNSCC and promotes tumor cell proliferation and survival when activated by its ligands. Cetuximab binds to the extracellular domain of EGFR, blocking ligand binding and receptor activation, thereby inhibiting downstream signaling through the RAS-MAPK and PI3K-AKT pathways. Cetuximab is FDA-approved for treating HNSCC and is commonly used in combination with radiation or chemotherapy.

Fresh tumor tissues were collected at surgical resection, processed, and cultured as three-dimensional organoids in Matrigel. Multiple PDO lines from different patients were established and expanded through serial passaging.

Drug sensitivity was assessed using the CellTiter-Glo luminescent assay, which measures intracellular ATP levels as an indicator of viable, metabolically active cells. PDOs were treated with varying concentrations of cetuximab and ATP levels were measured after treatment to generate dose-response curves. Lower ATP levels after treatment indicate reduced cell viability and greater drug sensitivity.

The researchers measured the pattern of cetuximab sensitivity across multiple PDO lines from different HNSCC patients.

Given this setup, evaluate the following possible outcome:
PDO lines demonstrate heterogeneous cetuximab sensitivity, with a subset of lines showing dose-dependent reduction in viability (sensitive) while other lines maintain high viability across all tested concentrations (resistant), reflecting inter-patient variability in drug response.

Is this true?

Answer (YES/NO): NO